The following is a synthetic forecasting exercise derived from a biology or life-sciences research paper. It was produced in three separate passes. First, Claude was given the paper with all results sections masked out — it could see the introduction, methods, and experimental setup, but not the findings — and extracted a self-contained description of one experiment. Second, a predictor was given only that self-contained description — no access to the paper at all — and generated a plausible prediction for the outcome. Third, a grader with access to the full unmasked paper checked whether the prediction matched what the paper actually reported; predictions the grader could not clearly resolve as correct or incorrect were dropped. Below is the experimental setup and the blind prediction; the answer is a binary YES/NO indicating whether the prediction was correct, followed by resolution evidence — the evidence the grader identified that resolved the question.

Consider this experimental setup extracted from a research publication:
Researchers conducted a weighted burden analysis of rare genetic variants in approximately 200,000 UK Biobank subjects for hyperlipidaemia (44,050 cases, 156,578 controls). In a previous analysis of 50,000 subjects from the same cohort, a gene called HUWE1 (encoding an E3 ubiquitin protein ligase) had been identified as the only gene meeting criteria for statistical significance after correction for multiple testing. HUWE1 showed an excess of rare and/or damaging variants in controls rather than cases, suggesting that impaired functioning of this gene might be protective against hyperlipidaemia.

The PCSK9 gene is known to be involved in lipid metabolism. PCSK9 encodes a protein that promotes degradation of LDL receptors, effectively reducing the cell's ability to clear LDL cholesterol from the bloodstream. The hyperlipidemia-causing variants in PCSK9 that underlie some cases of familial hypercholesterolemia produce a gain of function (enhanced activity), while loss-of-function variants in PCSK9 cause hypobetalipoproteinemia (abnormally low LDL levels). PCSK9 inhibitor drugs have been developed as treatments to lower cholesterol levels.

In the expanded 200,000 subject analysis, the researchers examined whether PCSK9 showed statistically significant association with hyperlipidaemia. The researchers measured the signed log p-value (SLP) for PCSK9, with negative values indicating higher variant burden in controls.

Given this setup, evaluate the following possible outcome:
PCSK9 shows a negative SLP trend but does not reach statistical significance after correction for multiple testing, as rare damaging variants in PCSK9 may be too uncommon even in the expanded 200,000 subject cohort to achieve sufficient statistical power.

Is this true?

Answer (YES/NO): NO